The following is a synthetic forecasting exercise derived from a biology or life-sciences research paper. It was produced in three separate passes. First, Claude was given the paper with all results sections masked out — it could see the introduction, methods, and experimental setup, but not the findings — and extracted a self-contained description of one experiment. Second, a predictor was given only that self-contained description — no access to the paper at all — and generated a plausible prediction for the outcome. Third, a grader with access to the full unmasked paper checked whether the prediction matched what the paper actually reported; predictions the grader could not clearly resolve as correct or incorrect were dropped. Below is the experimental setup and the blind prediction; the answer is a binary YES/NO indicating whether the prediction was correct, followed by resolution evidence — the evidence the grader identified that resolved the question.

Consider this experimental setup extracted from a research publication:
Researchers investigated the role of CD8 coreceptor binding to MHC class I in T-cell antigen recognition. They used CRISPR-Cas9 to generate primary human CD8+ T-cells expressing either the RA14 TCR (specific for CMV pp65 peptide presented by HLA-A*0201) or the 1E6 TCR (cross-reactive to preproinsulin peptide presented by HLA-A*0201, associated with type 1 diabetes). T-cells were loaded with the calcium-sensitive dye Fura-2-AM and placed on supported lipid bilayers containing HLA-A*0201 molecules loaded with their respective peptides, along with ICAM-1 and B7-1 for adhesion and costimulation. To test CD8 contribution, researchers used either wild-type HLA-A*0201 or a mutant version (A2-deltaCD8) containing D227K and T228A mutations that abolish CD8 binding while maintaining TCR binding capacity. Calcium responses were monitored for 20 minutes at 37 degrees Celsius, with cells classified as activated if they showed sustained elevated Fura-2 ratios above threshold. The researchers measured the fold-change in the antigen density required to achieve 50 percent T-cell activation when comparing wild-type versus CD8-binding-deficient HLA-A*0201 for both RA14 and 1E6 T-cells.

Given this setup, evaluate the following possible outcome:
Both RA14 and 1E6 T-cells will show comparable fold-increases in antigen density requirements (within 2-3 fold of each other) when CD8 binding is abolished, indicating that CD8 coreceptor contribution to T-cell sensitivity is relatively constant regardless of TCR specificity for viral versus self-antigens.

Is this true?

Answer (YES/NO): NO